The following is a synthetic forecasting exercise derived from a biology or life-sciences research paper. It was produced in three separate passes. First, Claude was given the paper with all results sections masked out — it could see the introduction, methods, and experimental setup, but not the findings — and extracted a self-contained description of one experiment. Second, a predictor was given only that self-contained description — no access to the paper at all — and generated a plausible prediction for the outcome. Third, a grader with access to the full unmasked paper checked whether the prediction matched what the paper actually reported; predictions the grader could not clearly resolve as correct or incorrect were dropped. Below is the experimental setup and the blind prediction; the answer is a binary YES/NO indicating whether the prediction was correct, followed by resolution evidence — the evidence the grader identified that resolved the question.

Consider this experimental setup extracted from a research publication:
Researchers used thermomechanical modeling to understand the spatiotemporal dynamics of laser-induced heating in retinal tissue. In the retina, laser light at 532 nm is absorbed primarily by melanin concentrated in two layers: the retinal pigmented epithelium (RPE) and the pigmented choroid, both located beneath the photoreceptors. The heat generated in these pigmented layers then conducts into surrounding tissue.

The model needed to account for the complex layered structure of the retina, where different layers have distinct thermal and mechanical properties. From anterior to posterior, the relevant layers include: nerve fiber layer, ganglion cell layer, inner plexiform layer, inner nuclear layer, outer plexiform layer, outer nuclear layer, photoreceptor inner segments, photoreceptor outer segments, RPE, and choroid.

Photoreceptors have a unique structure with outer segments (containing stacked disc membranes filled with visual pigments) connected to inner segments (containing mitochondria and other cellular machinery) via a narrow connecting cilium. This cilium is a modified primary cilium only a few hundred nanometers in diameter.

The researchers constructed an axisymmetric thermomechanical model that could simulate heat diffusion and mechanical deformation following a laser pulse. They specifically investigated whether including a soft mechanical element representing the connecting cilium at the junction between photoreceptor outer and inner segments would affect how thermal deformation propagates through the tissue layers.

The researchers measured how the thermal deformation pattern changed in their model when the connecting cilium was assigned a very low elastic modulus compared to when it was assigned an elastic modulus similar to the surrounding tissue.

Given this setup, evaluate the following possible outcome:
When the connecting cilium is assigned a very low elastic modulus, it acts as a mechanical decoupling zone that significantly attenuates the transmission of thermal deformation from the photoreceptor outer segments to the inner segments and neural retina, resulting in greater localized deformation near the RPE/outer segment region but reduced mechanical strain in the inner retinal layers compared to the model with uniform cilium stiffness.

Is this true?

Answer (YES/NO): YES